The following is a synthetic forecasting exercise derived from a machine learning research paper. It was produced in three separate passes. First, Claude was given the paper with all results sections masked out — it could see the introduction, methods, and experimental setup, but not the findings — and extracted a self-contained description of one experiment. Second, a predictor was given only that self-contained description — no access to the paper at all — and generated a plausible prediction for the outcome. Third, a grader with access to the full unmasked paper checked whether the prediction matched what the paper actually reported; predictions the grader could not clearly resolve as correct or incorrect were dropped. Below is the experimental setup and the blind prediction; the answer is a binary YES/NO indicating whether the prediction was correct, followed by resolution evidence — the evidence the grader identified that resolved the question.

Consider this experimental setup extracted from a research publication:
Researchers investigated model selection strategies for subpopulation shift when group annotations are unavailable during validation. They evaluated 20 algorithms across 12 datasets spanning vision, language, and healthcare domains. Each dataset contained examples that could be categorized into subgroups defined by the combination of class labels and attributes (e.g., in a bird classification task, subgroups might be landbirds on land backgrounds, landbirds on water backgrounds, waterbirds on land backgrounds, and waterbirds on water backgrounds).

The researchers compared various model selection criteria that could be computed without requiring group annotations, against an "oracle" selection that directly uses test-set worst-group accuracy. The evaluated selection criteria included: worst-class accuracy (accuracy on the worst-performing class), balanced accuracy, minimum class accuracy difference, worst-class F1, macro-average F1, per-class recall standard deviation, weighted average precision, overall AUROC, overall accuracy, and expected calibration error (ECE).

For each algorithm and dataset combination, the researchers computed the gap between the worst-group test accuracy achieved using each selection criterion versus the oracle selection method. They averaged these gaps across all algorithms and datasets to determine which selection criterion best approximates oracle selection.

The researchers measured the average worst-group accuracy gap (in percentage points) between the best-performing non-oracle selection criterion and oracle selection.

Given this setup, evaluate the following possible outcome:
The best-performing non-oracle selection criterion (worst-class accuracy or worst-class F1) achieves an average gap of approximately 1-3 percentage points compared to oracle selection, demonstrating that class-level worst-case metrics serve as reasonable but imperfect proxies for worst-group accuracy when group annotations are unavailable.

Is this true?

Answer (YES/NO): YES